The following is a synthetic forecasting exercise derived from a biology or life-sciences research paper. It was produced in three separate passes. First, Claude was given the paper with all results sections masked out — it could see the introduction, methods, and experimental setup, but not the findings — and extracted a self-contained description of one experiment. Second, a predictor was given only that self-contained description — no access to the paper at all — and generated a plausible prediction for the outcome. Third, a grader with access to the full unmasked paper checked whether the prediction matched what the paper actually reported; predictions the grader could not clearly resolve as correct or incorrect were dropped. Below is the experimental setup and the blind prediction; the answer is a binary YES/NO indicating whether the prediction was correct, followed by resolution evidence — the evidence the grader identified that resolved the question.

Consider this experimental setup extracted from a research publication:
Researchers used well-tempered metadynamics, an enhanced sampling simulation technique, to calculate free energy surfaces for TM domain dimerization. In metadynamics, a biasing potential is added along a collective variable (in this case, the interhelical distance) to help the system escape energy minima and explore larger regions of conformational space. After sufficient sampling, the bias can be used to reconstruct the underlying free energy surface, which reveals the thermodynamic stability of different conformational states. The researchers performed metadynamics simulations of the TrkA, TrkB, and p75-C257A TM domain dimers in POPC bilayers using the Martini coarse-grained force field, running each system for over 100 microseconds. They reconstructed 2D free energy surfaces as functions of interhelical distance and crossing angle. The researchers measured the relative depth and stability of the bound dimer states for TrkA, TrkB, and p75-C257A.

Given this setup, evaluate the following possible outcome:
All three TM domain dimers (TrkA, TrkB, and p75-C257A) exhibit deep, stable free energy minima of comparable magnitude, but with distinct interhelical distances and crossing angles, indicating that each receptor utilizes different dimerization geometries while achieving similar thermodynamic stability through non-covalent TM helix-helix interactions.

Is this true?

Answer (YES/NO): NO